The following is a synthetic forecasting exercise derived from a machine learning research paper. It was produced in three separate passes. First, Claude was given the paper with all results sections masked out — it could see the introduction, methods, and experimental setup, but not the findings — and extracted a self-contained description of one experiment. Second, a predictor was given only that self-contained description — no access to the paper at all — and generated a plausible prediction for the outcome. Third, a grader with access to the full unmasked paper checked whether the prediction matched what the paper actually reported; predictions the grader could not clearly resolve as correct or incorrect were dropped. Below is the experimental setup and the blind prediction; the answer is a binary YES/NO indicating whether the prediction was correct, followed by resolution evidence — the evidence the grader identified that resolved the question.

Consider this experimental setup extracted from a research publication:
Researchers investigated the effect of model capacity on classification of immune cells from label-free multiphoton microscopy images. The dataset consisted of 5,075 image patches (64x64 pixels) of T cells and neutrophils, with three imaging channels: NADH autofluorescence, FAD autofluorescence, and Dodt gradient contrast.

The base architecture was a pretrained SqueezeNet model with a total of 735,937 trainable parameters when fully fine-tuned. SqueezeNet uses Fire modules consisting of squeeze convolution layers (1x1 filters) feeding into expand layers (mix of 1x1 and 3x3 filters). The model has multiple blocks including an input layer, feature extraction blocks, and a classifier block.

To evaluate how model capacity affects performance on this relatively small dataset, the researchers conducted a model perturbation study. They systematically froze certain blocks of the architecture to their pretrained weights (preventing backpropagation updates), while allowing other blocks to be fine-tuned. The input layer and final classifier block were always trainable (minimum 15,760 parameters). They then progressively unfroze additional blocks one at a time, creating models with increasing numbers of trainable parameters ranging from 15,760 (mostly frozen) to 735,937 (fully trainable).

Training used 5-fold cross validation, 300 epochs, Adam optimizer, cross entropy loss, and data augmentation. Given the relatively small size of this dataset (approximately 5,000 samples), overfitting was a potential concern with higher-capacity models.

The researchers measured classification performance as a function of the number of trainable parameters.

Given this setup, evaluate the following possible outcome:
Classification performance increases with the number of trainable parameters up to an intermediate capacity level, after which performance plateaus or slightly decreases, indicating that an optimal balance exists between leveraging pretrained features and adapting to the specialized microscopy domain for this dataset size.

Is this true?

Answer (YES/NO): NO